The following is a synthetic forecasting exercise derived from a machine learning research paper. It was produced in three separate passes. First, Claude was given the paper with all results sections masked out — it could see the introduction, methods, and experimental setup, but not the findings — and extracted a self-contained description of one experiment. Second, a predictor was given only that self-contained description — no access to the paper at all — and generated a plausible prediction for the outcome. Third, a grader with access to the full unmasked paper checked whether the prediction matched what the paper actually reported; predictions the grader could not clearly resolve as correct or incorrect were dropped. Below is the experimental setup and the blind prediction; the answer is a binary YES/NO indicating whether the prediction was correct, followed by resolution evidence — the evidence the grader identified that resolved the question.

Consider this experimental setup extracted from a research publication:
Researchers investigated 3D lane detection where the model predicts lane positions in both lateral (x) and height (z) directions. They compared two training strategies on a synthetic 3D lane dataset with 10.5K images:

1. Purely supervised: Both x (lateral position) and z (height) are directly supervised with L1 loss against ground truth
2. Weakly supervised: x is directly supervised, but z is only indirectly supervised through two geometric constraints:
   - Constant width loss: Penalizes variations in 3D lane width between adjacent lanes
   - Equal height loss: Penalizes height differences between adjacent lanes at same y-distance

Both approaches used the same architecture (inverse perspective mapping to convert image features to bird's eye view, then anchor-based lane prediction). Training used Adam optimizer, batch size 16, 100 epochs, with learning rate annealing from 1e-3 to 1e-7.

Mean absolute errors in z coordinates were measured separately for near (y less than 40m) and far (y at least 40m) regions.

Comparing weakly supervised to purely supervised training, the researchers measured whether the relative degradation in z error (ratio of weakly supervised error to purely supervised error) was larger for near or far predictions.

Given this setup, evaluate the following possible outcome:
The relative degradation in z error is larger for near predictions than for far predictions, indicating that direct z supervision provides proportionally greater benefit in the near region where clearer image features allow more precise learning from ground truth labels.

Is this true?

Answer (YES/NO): YES